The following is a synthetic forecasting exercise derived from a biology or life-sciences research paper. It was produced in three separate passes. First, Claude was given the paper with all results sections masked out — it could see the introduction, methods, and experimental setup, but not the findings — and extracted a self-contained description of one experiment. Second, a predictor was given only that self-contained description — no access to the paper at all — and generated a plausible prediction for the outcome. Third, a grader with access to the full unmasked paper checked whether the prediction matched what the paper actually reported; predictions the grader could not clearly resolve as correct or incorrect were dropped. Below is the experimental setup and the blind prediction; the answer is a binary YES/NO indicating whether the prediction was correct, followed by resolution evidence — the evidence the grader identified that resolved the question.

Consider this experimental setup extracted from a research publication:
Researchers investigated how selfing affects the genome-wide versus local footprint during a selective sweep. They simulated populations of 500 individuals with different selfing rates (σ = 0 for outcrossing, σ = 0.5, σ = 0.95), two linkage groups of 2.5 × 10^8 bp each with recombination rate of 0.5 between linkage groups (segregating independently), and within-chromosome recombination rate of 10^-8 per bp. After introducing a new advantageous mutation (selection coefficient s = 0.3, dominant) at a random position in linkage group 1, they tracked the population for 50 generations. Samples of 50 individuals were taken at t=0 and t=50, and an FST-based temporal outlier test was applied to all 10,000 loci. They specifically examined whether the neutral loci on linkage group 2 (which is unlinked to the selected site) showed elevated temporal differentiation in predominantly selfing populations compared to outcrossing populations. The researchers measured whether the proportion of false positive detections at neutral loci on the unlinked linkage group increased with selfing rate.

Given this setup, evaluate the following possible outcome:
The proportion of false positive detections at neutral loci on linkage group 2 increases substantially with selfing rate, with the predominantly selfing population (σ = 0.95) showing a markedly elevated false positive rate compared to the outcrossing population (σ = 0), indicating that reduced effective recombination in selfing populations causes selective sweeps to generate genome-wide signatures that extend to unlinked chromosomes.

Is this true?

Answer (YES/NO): NO